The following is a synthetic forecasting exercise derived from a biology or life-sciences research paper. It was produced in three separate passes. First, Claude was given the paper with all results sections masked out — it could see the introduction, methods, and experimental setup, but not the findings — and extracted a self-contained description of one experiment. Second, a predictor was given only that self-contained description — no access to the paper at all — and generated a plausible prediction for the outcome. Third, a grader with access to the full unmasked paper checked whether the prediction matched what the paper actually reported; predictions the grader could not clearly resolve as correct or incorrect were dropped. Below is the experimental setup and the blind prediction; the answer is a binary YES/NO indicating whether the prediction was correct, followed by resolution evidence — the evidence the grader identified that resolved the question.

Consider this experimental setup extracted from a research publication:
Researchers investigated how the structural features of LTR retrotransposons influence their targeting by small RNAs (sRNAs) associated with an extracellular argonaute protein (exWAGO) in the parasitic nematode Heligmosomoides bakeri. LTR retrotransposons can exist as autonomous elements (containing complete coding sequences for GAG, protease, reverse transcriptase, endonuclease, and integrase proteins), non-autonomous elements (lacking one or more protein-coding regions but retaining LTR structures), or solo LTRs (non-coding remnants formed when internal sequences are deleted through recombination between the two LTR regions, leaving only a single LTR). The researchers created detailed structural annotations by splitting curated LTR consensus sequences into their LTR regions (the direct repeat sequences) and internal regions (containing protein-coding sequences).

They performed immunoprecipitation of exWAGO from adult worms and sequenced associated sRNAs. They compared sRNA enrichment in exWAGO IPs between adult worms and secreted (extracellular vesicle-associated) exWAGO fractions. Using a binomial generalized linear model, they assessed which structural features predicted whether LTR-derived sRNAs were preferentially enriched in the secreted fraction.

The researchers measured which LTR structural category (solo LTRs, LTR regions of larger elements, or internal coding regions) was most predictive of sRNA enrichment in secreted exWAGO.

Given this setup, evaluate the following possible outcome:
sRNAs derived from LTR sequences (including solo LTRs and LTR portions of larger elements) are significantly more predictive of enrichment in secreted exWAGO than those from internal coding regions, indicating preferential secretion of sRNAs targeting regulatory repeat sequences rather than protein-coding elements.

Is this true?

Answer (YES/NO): YES